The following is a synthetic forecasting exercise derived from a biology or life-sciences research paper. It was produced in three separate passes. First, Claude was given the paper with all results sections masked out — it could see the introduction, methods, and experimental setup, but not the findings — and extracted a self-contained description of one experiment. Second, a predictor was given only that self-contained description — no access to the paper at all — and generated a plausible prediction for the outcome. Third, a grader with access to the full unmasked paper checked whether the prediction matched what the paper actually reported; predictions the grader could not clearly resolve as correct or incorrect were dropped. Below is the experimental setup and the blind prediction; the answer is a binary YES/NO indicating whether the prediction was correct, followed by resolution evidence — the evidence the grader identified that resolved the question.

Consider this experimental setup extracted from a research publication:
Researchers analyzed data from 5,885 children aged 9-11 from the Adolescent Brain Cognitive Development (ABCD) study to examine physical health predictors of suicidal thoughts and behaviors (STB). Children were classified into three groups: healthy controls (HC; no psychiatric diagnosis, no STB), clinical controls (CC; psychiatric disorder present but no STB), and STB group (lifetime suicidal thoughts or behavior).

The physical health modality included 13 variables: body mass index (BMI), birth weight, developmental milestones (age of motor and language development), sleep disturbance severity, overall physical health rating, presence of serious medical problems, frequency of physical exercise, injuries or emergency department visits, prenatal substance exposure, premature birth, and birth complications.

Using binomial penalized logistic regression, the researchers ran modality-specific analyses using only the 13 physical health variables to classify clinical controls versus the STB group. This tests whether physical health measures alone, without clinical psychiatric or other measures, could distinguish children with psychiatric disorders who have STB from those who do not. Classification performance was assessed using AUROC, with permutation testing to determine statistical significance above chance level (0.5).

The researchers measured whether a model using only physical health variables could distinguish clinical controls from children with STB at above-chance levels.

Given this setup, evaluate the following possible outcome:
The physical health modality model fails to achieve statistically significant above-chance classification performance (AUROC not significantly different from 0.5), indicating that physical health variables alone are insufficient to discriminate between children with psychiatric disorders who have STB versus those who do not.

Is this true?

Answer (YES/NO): NO